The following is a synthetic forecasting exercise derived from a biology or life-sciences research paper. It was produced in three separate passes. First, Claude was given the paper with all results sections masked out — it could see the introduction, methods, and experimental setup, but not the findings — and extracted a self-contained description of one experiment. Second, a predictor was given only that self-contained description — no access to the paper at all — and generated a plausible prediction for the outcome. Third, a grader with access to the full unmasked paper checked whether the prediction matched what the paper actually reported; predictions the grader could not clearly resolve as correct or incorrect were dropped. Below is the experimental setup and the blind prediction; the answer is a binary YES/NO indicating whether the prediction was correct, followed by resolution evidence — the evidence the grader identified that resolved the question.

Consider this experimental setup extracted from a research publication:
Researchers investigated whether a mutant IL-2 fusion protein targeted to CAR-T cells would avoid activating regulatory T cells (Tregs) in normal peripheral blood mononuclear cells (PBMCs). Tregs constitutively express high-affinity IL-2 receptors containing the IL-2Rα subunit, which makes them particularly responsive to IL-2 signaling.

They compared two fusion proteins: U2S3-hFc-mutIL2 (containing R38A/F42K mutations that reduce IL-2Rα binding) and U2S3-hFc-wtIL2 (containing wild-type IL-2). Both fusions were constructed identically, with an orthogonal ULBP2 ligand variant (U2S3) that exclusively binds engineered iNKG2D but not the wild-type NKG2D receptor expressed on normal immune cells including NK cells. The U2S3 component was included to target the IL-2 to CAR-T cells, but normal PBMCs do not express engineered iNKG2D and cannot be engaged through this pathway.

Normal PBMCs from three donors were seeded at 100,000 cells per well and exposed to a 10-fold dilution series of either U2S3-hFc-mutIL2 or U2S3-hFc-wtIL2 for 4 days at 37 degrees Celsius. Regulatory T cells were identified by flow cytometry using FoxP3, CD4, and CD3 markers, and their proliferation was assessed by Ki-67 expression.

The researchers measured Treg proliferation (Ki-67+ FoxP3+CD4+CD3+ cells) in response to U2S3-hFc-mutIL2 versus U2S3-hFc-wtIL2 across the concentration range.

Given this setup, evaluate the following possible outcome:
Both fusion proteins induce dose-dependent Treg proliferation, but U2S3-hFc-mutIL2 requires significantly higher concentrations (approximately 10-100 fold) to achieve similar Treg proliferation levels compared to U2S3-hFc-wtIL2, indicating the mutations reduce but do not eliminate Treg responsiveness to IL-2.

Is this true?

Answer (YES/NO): YES